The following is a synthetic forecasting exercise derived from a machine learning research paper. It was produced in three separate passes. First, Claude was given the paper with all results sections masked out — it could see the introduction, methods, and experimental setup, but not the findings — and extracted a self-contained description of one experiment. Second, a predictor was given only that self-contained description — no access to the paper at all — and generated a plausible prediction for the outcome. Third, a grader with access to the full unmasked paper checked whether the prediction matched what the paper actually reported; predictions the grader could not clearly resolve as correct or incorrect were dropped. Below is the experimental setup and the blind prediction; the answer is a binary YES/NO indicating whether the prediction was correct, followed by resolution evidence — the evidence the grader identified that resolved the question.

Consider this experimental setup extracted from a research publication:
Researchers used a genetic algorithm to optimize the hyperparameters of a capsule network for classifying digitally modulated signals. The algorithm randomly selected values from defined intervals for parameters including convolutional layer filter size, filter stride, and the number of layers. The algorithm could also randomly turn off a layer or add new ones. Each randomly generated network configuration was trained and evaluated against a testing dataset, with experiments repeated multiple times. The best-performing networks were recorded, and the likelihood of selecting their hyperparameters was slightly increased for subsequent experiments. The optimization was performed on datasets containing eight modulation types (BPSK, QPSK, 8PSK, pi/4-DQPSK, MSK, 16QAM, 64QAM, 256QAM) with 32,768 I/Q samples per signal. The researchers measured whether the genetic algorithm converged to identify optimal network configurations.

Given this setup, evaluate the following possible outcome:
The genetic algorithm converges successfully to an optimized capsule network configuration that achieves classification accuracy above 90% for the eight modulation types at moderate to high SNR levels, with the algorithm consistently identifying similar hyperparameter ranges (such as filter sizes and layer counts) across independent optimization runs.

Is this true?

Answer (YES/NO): NO